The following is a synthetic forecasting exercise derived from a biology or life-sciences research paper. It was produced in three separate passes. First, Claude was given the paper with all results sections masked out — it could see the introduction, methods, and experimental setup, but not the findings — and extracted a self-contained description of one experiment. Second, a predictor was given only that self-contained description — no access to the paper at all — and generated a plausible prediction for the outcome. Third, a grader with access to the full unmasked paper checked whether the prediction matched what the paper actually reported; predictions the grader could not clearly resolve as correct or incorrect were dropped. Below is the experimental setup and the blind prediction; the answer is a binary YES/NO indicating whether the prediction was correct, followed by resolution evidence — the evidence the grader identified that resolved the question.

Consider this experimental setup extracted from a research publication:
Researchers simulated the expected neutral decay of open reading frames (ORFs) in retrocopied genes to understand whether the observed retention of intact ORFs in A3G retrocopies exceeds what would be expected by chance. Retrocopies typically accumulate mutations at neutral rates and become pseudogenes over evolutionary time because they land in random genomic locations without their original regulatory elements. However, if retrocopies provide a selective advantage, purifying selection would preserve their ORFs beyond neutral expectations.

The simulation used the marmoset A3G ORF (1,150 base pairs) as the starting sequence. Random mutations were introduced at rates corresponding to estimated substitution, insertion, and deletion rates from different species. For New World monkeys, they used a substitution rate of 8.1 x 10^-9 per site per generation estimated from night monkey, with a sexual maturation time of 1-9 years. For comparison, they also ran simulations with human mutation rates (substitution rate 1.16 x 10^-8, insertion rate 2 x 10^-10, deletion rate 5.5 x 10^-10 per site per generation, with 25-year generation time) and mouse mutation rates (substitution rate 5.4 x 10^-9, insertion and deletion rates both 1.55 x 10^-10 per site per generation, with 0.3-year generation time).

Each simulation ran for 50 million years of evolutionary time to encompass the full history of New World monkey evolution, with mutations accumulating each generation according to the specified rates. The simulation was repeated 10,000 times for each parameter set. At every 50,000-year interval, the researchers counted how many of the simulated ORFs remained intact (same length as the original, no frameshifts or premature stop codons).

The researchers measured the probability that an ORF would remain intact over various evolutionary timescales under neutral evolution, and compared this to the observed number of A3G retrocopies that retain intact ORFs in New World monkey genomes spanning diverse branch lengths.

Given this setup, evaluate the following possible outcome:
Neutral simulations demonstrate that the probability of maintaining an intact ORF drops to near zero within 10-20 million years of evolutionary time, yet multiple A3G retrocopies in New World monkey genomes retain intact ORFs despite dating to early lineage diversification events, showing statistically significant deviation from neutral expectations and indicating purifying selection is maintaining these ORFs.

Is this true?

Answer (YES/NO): YES